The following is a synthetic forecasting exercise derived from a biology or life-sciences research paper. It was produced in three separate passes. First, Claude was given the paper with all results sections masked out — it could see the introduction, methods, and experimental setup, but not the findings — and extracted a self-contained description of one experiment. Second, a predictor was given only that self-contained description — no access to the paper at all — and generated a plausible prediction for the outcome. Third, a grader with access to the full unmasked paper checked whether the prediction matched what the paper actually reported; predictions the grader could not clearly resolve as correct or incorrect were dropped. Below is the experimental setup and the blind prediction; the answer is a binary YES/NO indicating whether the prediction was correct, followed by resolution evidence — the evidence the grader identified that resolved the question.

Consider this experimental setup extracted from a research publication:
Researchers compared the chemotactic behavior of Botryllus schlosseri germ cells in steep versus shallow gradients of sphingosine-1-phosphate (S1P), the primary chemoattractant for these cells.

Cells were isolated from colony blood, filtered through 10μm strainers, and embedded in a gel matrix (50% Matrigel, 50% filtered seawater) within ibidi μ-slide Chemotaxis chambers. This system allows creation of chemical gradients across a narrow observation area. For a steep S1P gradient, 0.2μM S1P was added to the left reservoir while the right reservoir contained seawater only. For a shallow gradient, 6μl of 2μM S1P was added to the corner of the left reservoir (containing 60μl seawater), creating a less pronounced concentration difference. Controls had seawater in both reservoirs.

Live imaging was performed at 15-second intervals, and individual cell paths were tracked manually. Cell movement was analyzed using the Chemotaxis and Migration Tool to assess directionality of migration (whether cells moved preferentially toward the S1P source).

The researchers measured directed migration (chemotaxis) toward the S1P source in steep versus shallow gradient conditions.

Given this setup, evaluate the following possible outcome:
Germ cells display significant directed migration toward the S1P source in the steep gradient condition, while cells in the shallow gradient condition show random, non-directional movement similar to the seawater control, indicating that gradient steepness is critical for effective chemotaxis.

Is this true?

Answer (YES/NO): NO